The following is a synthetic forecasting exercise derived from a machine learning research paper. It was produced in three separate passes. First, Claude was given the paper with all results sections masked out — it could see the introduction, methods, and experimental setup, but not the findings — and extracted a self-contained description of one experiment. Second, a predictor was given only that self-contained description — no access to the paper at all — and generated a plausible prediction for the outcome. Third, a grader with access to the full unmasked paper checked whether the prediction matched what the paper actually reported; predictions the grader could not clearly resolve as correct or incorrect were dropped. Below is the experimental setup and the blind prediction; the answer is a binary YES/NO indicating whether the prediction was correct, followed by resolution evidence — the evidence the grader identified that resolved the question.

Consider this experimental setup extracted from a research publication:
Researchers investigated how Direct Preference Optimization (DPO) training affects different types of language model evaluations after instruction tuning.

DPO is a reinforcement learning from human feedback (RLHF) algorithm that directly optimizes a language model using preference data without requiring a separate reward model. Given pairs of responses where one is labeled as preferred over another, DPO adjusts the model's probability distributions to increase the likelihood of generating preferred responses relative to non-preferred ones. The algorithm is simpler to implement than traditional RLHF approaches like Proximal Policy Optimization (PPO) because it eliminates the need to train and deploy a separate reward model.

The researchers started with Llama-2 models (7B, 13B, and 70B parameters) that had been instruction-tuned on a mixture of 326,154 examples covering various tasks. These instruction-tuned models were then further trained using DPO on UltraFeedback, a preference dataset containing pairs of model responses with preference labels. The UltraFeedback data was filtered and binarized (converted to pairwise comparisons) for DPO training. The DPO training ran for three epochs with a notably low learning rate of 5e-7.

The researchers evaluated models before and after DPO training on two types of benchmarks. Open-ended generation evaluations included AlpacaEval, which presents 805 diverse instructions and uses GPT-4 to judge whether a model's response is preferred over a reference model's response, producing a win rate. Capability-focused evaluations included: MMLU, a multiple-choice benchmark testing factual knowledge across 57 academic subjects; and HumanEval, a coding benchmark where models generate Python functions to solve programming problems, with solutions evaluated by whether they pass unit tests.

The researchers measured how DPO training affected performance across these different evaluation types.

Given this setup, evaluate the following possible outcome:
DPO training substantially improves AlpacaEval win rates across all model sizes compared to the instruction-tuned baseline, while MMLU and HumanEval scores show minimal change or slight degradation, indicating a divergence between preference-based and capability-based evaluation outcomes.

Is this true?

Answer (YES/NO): NO